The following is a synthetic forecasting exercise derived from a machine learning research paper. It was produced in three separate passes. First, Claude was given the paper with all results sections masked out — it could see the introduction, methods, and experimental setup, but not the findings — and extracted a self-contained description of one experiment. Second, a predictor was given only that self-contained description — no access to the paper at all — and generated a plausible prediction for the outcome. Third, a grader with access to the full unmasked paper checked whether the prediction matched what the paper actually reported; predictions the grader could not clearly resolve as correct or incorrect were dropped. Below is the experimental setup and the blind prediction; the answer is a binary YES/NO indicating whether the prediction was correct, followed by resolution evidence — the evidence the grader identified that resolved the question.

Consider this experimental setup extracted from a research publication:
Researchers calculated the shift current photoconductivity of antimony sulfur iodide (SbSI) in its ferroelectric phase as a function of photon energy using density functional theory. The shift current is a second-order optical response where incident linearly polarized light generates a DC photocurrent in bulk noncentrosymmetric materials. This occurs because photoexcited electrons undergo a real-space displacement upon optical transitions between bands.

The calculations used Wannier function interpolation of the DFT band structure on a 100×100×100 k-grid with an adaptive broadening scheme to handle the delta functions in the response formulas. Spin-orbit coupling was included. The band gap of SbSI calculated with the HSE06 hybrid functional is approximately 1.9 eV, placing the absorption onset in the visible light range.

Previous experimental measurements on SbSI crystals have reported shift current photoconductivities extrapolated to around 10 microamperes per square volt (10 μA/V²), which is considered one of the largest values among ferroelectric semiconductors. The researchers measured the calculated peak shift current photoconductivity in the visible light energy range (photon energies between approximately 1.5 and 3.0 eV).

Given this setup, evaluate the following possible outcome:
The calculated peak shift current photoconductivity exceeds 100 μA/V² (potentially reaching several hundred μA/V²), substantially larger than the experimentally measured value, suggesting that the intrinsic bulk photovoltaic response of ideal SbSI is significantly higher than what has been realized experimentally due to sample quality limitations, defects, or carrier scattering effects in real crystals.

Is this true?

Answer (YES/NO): NO